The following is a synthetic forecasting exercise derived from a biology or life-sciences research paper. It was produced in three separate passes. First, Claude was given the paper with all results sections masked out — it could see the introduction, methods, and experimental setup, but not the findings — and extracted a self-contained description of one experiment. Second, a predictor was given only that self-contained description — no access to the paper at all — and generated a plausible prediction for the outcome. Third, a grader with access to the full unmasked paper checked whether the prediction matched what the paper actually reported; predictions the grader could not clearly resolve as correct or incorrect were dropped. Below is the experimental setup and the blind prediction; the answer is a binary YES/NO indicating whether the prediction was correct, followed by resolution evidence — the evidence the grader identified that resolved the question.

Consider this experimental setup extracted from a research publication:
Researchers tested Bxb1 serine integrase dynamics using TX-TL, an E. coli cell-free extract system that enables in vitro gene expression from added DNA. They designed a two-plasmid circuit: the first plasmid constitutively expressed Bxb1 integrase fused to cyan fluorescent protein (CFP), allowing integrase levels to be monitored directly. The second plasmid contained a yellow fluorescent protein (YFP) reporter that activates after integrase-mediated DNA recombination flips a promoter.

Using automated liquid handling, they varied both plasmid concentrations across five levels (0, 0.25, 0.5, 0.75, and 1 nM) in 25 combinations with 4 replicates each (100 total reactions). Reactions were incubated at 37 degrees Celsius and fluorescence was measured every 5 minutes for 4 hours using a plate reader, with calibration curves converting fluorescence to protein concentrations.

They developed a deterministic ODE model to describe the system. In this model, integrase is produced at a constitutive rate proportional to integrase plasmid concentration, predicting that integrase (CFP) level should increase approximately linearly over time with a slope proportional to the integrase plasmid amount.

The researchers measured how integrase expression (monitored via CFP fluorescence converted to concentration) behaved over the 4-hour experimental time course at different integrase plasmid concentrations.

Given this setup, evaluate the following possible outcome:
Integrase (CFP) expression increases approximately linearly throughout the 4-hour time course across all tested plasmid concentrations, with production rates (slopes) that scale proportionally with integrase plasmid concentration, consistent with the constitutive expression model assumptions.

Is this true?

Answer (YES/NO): NO